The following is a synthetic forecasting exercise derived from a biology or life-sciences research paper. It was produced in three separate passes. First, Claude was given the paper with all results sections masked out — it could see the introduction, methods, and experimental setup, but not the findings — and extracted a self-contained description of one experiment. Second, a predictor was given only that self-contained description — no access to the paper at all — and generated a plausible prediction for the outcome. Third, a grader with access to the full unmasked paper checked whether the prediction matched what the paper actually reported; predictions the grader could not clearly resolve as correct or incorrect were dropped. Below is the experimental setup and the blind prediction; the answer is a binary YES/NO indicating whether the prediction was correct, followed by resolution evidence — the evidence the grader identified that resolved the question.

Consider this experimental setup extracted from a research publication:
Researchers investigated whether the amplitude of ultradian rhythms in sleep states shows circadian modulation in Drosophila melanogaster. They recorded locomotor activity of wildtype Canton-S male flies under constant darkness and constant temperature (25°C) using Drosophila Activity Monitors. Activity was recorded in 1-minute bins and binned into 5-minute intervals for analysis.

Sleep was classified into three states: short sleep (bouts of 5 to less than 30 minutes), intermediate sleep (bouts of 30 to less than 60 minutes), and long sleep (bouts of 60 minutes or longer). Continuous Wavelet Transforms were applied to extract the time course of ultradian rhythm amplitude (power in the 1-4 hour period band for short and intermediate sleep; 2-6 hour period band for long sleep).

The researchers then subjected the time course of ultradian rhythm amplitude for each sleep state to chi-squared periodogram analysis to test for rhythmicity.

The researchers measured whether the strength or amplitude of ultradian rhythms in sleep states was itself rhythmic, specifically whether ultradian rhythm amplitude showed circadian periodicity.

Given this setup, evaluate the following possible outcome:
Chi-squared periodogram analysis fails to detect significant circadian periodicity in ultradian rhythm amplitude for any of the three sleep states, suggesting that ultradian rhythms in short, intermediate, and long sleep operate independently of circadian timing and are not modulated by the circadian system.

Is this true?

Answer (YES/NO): NO